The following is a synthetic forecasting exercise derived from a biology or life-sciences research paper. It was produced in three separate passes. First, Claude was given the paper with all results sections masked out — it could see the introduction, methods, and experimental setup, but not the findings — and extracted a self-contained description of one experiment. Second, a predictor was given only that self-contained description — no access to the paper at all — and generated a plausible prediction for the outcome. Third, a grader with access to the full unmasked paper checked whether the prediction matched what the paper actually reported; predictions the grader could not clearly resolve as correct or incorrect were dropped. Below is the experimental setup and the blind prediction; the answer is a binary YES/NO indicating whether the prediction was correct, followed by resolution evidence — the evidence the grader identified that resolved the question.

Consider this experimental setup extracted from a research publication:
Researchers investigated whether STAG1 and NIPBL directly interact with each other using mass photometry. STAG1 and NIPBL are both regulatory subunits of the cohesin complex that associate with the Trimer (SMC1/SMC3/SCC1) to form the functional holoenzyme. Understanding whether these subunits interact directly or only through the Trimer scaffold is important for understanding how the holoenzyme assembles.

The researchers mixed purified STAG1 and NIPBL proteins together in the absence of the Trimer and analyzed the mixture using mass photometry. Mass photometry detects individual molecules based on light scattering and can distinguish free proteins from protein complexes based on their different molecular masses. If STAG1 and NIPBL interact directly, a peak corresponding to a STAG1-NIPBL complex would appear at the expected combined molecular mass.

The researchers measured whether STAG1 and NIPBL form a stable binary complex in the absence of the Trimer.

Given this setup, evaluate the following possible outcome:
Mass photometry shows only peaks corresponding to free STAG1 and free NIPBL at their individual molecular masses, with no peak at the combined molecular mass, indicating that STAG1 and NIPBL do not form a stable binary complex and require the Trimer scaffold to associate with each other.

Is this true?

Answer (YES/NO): YES